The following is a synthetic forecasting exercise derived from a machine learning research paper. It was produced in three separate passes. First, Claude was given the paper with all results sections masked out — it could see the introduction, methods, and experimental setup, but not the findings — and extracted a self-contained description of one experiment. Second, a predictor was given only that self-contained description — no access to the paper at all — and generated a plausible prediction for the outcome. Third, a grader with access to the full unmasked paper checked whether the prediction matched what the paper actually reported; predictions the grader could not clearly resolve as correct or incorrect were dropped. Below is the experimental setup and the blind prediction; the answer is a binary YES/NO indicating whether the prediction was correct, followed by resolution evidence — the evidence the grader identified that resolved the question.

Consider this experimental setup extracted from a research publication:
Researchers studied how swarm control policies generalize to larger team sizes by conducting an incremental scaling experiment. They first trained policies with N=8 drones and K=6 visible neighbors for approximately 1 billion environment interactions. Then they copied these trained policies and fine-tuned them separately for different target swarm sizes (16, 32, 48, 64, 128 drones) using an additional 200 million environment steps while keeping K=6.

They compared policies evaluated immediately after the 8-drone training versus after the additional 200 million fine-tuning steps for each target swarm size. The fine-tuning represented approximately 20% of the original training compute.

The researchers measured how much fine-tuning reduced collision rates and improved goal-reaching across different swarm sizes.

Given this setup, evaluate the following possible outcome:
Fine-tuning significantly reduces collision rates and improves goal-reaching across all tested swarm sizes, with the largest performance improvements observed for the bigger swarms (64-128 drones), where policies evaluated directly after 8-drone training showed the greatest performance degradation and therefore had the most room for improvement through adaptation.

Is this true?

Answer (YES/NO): NO